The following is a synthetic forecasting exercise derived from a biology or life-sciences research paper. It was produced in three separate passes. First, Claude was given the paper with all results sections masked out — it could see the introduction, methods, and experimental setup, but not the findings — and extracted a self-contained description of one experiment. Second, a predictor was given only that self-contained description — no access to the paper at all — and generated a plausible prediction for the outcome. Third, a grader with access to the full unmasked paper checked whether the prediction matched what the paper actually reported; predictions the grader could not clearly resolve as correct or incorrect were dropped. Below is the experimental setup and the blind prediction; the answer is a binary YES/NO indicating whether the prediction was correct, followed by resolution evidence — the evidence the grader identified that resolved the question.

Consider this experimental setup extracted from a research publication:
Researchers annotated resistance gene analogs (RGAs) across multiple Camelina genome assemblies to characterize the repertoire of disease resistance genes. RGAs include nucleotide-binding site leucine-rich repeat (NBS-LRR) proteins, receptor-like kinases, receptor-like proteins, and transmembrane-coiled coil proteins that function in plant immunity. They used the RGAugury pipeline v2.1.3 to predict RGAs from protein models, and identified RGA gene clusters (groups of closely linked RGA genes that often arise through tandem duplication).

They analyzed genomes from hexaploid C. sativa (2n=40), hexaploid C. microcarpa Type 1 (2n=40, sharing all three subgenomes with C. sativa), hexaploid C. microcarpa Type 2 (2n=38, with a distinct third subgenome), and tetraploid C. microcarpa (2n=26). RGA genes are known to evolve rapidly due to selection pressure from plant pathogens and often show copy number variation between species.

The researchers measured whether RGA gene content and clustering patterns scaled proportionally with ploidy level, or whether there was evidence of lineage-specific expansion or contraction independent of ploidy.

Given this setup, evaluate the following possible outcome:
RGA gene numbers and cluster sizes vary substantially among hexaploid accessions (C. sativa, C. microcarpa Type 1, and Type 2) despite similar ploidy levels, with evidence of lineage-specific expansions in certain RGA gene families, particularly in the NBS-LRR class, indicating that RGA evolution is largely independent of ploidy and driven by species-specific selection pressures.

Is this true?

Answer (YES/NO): NO